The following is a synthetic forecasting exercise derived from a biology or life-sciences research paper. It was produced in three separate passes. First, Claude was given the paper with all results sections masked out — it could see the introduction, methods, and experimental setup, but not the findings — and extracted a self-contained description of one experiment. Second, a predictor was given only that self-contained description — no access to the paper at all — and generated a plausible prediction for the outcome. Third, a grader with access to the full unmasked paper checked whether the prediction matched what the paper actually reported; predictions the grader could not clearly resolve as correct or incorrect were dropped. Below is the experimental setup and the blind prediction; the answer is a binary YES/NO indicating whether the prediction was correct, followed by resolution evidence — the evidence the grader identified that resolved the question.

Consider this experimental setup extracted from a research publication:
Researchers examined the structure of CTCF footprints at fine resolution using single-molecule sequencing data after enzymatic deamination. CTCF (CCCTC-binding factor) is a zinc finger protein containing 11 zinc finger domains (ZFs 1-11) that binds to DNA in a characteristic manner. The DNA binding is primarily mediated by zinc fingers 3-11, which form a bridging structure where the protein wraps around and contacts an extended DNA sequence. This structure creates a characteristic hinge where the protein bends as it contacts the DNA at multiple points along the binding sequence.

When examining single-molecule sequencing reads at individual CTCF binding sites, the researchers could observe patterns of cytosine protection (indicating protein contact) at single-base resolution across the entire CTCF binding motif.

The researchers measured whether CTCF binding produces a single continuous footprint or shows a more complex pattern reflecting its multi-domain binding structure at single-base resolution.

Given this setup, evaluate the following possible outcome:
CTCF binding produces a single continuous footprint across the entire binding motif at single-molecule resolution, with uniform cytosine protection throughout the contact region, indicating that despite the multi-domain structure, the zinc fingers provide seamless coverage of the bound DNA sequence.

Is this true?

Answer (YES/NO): NO